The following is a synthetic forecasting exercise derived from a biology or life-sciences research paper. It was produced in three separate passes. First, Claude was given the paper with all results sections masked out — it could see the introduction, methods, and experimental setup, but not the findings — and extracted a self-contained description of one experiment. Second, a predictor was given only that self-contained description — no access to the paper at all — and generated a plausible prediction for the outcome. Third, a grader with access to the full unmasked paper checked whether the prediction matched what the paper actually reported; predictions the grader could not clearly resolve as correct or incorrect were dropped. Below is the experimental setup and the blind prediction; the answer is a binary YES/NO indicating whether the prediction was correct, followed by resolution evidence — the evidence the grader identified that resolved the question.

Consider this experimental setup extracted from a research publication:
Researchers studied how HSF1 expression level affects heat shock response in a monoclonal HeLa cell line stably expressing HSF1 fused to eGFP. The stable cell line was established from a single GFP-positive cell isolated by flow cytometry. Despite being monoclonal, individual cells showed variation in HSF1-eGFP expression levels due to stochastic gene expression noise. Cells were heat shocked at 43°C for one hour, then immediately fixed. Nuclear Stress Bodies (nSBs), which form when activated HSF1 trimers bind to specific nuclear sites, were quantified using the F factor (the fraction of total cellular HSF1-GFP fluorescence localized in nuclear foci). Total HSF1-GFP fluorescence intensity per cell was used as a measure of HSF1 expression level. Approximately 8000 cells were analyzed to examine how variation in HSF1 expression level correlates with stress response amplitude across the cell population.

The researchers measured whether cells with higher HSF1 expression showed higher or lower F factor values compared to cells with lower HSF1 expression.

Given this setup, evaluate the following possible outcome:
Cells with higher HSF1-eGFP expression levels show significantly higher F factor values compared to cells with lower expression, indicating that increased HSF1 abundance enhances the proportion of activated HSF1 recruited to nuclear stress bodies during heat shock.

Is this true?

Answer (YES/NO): YES